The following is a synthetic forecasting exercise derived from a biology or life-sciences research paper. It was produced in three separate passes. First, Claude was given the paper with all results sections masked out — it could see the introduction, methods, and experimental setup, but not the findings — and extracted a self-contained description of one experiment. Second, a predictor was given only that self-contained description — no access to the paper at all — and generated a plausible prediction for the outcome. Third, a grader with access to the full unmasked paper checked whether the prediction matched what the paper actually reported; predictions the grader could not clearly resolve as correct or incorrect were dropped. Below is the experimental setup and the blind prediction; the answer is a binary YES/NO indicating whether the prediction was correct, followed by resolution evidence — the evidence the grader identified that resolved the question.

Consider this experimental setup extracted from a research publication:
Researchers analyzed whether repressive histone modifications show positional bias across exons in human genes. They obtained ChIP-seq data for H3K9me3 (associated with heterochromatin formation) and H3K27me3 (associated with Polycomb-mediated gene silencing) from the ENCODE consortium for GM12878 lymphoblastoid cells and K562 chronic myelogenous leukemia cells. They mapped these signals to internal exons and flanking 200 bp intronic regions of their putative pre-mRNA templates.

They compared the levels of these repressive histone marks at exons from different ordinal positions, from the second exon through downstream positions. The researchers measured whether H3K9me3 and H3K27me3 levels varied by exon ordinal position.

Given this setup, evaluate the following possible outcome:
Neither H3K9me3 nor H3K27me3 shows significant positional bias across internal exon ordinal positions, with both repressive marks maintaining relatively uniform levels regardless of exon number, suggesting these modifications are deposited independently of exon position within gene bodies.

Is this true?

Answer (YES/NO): NO